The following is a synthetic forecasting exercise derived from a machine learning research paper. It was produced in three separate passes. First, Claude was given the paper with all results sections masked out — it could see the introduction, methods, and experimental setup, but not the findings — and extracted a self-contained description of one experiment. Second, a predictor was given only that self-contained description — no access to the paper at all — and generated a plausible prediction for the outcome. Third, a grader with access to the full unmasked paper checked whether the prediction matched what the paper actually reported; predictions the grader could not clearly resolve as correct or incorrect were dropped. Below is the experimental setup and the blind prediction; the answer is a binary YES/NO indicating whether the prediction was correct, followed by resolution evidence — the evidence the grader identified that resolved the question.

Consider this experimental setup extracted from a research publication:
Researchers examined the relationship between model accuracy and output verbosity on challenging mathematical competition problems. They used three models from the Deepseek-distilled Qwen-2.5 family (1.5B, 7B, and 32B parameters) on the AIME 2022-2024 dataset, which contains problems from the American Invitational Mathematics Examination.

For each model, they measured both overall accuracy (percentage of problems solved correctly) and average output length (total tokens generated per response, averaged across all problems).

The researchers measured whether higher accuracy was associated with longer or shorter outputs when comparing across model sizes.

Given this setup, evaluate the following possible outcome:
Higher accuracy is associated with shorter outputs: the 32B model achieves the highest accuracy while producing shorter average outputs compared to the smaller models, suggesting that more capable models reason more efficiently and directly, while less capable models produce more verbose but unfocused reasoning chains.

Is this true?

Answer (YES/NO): YES